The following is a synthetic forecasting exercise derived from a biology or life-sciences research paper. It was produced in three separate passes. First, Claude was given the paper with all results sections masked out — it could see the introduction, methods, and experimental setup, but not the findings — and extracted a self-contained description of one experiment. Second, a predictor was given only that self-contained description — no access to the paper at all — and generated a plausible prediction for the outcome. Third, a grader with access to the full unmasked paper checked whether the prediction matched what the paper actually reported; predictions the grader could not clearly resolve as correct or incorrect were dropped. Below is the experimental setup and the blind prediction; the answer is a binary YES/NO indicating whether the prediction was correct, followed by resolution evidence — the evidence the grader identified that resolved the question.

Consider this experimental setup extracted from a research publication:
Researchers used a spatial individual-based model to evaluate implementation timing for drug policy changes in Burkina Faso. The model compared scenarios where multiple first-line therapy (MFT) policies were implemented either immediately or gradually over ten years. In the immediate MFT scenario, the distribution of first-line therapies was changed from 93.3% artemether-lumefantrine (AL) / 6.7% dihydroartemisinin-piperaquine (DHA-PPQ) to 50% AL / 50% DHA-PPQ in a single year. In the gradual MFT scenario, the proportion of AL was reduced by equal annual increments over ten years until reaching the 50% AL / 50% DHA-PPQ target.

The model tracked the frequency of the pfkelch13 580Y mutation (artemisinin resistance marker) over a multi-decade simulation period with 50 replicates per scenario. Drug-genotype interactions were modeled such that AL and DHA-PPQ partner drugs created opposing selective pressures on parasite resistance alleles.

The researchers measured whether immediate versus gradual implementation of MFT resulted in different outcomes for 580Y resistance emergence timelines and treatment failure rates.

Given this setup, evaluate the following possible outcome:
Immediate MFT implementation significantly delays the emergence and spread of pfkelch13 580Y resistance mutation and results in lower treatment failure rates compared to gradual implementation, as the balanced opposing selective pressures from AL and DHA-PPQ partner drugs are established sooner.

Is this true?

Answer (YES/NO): NO